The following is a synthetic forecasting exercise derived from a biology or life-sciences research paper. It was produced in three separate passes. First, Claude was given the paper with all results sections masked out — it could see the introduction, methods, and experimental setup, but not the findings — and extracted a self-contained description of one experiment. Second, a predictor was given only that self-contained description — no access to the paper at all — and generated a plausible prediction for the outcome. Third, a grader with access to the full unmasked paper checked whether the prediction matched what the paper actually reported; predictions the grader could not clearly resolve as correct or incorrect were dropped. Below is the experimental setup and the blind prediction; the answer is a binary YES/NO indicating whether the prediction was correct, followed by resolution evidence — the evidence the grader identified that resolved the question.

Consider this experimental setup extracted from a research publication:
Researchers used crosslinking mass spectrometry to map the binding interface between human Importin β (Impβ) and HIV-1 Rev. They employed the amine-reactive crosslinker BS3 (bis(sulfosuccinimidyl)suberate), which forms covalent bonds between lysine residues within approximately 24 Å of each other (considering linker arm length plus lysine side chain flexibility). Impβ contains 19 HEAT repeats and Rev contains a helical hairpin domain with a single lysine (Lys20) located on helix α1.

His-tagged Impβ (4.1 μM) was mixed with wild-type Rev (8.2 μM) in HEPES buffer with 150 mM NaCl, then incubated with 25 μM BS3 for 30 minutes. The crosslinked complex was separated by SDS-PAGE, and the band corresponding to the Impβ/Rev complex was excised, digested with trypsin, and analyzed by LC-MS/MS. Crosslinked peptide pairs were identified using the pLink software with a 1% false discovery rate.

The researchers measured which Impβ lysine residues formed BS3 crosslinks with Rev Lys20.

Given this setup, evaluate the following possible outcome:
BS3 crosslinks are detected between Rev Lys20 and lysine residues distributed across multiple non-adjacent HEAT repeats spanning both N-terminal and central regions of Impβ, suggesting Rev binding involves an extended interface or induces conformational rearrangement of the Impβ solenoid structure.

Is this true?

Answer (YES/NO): NO